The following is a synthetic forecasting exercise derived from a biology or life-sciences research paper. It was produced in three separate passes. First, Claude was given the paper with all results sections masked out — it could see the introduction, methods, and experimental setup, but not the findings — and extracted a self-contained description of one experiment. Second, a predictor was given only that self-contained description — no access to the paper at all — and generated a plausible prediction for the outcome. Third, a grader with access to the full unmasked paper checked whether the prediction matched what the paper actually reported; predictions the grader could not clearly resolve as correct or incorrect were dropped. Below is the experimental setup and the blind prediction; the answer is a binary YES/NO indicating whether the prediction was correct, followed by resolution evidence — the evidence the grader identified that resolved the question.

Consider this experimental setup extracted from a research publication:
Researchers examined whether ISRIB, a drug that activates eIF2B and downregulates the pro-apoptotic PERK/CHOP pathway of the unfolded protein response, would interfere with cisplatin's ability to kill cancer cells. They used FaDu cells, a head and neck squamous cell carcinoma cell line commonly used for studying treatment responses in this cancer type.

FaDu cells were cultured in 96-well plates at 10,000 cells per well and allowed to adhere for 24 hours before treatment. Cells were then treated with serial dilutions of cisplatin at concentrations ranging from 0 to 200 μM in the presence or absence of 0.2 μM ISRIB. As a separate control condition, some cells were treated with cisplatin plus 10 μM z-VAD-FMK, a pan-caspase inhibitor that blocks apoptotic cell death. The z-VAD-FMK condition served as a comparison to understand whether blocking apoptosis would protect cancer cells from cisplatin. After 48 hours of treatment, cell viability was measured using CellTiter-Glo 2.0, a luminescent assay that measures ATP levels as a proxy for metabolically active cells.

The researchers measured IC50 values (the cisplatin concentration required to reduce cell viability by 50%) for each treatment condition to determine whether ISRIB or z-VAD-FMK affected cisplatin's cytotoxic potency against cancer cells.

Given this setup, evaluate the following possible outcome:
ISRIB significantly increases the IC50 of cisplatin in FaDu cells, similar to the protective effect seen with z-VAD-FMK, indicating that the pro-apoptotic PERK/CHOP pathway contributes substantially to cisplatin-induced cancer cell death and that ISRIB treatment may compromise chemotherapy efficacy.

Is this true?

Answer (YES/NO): NO